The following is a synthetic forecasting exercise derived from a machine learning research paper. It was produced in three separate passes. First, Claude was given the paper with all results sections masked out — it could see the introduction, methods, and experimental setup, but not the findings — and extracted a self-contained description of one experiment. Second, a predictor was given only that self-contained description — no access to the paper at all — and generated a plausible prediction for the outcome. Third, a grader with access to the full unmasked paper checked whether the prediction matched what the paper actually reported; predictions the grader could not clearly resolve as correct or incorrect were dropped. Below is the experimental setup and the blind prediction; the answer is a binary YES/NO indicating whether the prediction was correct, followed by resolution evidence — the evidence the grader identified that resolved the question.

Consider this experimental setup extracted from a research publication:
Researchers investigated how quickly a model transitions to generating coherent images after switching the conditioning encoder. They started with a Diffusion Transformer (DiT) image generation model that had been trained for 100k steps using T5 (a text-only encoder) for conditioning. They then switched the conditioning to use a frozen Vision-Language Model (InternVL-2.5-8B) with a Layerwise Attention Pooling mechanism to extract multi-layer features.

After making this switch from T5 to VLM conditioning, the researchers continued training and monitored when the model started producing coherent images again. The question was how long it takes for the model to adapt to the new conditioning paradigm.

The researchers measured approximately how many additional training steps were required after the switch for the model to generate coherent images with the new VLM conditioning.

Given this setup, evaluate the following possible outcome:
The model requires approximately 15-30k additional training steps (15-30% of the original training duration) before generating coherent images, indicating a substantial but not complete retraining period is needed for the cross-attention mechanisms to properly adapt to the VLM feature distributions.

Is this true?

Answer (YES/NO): NO